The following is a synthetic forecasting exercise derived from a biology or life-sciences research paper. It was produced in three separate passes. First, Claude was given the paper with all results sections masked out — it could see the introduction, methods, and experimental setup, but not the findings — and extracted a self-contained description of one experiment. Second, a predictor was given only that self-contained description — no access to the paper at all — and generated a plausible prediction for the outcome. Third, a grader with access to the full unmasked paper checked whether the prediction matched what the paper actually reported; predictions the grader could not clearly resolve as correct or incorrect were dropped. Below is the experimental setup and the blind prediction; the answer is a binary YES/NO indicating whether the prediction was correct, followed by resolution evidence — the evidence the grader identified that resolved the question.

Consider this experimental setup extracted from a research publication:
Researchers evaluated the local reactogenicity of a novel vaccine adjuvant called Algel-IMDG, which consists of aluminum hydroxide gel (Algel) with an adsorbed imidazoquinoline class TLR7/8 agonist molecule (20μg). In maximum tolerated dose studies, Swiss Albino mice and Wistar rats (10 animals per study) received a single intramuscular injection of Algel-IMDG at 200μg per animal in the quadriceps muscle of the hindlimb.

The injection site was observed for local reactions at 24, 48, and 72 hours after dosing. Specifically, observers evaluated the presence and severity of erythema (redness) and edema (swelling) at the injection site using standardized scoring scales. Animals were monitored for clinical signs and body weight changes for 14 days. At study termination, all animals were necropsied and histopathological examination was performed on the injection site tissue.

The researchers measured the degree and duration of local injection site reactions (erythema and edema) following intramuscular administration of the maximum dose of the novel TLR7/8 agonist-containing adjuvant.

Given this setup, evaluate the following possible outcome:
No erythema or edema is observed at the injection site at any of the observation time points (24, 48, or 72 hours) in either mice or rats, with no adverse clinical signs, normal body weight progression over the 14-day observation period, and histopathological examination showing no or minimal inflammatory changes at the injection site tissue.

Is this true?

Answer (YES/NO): NO